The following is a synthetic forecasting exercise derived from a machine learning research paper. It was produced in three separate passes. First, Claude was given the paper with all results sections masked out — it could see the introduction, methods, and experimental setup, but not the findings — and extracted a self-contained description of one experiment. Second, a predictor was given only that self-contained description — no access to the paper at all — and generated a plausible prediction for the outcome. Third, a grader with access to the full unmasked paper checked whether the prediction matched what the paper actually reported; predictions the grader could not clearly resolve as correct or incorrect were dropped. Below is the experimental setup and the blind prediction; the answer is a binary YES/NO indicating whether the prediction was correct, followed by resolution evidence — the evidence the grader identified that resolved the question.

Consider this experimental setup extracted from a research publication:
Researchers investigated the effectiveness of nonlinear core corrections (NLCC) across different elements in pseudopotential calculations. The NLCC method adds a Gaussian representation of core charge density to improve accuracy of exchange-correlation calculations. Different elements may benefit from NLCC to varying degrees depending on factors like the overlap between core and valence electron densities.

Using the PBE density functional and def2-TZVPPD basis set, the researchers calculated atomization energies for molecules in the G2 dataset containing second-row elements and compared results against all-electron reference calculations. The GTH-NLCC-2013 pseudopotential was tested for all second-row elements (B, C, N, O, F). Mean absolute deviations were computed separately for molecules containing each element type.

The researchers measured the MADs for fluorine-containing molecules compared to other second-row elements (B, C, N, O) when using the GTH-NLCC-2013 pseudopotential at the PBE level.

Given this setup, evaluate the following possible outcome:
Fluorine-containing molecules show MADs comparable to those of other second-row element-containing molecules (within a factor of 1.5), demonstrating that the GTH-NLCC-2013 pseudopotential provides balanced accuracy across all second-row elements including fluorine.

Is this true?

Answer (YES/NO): NO